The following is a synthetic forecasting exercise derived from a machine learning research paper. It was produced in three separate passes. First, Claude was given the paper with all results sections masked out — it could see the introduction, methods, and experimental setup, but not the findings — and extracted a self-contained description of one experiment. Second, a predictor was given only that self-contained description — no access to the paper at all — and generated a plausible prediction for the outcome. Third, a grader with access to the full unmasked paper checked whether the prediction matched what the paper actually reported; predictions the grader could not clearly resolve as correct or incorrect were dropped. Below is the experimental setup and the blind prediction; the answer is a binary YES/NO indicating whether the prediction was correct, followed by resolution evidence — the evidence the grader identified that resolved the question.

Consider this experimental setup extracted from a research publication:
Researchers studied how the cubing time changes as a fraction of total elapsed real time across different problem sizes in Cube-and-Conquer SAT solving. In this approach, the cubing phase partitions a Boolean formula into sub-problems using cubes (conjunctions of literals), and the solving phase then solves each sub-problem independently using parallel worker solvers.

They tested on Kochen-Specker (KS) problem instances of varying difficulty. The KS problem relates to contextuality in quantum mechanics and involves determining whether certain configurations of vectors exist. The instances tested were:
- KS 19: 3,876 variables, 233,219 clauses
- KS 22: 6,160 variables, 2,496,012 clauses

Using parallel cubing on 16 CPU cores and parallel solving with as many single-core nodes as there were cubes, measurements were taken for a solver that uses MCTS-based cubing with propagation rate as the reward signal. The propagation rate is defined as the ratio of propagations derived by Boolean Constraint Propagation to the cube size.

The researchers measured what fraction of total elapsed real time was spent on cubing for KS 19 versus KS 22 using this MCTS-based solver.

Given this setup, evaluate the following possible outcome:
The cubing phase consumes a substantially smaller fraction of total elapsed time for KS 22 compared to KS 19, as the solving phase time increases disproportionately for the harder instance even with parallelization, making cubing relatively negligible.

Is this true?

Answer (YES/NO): NO